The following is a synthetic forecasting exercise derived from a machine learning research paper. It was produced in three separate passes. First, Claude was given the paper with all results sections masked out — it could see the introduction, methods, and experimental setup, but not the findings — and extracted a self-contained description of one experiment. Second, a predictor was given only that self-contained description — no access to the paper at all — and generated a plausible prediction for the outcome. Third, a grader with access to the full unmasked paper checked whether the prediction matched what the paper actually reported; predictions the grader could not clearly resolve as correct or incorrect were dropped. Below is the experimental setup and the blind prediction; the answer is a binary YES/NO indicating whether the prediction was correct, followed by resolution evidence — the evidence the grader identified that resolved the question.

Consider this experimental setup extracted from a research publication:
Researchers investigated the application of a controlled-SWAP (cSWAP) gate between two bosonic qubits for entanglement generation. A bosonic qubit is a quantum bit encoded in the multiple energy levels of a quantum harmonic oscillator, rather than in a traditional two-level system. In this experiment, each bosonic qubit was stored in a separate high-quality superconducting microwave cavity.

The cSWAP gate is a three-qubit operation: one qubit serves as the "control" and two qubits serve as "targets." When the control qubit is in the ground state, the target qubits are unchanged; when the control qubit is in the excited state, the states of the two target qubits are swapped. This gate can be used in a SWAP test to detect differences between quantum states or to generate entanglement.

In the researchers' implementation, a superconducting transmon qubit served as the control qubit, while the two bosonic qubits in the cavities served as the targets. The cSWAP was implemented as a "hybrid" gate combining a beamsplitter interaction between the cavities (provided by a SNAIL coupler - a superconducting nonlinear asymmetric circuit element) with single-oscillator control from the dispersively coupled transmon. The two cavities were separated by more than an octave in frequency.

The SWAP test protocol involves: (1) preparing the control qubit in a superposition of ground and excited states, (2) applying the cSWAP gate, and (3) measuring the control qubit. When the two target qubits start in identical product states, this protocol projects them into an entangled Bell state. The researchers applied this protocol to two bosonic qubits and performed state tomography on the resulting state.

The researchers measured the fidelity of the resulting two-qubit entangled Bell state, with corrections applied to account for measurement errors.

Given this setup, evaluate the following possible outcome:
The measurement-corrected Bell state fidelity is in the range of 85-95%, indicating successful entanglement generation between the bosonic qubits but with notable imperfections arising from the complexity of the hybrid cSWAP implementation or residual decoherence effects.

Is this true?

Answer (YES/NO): NO